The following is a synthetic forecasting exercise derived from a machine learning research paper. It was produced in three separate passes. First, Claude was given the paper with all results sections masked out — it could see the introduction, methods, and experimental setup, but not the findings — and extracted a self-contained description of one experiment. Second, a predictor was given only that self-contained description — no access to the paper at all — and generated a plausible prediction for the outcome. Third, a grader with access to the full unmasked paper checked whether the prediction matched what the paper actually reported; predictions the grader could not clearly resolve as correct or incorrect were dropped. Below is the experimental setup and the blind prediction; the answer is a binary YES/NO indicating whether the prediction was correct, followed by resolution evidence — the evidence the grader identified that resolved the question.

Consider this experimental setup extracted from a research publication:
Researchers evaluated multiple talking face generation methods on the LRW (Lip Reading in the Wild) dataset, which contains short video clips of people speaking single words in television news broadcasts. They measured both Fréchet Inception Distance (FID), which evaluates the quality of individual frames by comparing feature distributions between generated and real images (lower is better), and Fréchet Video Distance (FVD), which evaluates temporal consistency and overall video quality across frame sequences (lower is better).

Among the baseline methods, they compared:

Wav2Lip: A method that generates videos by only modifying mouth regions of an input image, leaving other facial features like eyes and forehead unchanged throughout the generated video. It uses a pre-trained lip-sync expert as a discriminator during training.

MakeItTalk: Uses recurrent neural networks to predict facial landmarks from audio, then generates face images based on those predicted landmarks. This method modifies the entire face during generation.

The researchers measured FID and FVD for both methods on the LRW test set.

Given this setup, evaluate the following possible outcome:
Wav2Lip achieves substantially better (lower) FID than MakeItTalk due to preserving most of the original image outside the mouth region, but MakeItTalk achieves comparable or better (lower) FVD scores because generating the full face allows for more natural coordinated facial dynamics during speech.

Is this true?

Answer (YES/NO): YES